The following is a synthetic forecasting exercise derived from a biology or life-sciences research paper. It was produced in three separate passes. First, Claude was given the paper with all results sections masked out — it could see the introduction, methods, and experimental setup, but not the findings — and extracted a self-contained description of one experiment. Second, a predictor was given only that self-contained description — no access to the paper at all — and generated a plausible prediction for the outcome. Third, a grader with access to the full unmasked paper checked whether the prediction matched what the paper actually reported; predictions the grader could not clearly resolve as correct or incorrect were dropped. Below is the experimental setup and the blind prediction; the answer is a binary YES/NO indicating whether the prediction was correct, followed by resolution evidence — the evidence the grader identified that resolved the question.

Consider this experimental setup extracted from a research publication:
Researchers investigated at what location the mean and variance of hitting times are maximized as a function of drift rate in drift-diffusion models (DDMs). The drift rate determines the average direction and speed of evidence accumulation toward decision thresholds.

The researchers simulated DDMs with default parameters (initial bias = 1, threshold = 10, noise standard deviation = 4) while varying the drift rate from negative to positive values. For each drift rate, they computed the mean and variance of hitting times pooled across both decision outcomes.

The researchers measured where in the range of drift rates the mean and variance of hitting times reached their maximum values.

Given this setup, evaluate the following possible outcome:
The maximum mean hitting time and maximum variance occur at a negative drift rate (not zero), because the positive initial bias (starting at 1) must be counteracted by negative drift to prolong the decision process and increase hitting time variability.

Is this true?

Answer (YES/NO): NO